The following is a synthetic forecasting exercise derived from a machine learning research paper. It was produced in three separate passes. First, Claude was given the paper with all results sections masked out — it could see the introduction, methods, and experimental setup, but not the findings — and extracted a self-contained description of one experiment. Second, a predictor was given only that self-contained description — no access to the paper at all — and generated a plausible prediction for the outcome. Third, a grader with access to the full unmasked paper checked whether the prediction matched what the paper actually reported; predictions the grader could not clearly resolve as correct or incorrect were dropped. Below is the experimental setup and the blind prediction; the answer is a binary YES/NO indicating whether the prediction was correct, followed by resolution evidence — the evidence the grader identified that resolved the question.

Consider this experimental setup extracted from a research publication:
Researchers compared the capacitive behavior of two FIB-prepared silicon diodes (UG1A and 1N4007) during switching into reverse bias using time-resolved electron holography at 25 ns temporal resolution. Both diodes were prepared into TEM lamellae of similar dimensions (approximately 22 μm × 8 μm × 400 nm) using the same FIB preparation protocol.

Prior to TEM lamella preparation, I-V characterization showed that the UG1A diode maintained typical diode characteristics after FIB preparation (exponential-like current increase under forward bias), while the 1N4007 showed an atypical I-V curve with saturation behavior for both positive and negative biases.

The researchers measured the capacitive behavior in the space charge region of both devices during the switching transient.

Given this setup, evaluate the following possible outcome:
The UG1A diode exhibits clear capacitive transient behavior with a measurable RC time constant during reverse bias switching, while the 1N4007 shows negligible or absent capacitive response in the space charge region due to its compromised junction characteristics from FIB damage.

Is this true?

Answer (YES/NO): NO